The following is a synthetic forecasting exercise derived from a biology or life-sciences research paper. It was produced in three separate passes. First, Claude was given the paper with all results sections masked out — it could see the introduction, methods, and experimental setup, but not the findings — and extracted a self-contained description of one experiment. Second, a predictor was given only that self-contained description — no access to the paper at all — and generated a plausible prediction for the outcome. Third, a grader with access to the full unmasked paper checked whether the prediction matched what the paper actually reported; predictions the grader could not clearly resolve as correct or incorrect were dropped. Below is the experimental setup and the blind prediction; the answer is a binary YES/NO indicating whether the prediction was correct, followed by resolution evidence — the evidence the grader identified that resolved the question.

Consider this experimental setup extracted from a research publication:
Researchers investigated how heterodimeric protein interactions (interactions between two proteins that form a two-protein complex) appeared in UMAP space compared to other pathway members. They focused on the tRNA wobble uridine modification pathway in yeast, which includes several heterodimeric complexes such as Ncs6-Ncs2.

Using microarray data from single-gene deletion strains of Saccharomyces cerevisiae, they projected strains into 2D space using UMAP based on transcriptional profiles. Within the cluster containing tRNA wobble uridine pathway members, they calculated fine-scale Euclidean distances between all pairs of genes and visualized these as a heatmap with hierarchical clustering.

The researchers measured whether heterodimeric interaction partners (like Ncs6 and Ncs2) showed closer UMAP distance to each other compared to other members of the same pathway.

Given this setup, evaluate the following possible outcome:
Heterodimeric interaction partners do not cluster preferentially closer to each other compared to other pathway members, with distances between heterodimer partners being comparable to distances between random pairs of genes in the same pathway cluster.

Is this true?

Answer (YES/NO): NO